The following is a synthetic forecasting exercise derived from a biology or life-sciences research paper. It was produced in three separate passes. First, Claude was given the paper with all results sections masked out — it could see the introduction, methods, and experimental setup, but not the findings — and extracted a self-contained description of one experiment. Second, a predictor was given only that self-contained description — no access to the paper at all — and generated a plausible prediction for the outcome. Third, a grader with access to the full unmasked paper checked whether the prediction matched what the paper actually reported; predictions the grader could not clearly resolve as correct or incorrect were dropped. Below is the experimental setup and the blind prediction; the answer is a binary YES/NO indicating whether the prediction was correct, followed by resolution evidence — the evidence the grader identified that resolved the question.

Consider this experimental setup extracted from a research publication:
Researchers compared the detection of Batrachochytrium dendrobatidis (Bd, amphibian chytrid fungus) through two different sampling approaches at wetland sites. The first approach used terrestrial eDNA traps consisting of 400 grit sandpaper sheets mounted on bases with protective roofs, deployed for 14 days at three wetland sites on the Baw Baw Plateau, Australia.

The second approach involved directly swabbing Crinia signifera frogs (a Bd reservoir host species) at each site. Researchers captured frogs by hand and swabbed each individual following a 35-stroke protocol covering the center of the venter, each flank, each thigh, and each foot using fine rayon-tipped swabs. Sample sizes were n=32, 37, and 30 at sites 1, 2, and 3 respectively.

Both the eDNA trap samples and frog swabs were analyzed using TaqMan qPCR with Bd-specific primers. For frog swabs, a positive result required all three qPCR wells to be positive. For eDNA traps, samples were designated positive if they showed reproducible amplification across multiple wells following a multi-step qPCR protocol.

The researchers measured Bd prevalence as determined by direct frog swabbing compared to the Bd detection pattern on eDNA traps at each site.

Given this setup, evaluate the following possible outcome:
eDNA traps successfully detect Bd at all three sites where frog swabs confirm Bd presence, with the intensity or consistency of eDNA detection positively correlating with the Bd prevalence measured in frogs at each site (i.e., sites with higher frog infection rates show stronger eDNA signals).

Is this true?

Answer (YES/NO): NO